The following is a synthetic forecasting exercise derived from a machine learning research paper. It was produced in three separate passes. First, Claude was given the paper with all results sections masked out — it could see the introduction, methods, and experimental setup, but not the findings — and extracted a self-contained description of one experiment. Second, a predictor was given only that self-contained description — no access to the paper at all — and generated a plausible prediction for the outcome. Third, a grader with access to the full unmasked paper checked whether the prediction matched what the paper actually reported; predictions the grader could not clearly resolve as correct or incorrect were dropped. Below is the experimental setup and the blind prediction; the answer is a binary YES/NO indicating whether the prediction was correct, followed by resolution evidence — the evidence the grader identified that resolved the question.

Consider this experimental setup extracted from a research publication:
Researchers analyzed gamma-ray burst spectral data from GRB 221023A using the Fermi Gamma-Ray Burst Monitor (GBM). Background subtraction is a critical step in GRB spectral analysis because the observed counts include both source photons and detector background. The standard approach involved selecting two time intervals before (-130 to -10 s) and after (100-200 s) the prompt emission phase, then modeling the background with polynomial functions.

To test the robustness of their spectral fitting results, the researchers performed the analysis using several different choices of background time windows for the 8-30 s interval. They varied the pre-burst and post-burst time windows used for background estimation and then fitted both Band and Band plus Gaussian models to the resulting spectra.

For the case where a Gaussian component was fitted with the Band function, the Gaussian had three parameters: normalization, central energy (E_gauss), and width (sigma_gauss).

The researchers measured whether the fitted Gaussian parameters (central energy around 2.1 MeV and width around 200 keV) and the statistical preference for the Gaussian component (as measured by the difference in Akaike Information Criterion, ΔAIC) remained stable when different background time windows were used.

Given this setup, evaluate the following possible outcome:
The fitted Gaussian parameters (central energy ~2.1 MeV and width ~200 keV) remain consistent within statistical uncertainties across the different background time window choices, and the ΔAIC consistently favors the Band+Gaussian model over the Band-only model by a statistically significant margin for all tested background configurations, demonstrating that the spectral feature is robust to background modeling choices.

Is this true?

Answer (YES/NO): YES